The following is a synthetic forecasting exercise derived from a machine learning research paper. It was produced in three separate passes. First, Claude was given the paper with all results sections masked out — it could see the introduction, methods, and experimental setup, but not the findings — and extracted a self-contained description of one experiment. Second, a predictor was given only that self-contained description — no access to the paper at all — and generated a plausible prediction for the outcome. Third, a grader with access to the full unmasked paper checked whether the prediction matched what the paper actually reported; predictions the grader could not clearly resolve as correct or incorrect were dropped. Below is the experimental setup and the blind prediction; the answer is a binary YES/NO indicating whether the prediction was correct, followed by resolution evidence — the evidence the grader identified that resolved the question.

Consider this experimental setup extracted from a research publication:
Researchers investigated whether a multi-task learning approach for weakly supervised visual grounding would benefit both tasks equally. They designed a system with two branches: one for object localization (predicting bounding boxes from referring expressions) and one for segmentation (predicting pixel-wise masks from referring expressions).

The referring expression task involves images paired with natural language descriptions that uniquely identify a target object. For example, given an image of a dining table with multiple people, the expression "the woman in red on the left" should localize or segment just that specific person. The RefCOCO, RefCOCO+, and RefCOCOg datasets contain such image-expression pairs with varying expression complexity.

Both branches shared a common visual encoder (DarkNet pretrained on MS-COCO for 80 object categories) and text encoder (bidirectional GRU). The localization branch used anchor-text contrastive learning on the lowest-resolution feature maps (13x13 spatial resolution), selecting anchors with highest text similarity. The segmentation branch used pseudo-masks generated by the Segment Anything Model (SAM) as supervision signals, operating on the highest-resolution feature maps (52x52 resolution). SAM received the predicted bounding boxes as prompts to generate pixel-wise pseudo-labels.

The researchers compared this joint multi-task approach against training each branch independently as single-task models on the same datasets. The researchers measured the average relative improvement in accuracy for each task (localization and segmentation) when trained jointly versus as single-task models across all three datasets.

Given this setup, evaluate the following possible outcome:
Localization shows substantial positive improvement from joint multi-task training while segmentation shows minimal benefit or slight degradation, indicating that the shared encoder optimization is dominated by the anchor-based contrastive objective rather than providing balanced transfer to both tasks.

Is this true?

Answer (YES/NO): NO